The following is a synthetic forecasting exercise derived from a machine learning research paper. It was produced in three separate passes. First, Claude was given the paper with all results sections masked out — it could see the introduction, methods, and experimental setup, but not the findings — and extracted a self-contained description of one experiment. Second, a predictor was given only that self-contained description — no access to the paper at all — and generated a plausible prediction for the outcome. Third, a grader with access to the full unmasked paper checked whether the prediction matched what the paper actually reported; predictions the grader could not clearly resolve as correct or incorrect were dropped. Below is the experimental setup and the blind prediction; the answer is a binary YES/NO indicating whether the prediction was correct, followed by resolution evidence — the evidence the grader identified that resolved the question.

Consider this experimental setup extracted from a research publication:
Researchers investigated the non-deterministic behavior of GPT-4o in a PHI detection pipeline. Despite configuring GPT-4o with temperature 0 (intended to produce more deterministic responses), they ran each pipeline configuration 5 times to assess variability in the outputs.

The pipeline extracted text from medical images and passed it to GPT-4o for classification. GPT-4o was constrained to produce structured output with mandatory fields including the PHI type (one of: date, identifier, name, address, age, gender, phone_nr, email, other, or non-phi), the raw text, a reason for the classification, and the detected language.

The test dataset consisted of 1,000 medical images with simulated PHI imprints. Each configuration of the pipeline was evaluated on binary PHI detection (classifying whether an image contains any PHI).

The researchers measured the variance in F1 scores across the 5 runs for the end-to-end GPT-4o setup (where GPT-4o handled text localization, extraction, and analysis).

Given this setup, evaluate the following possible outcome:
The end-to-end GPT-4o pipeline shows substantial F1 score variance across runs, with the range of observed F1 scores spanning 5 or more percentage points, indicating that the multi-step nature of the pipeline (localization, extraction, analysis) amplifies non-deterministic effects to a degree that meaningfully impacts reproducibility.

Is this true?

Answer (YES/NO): NO